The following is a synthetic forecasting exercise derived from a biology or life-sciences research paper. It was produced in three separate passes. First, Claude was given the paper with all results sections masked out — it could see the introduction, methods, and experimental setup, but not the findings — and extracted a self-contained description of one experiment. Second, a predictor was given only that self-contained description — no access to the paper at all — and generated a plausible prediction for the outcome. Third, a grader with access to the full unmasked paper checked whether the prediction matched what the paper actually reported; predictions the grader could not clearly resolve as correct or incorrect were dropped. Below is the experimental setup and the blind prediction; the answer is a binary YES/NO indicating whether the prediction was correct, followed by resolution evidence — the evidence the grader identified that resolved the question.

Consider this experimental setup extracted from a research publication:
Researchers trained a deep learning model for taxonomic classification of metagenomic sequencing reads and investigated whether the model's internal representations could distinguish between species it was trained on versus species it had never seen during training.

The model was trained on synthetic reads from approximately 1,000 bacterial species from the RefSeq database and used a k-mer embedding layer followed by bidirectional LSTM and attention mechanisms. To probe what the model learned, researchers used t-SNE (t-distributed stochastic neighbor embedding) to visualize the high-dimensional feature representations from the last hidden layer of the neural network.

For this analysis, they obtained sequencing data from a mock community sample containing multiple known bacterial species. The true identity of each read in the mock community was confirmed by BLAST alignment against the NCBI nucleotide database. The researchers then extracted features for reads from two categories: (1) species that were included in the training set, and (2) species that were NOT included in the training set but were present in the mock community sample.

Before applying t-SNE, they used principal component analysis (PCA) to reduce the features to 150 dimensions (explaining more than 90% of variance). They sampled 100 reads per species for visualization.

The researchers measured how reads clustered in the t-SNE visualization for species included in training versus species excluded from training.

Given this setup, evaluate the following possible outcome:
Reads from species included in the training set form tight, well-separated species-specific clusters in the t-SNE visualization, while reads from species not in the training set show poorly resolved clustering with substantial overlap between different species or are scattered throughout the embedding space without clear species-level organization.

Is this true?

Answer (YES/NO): NO